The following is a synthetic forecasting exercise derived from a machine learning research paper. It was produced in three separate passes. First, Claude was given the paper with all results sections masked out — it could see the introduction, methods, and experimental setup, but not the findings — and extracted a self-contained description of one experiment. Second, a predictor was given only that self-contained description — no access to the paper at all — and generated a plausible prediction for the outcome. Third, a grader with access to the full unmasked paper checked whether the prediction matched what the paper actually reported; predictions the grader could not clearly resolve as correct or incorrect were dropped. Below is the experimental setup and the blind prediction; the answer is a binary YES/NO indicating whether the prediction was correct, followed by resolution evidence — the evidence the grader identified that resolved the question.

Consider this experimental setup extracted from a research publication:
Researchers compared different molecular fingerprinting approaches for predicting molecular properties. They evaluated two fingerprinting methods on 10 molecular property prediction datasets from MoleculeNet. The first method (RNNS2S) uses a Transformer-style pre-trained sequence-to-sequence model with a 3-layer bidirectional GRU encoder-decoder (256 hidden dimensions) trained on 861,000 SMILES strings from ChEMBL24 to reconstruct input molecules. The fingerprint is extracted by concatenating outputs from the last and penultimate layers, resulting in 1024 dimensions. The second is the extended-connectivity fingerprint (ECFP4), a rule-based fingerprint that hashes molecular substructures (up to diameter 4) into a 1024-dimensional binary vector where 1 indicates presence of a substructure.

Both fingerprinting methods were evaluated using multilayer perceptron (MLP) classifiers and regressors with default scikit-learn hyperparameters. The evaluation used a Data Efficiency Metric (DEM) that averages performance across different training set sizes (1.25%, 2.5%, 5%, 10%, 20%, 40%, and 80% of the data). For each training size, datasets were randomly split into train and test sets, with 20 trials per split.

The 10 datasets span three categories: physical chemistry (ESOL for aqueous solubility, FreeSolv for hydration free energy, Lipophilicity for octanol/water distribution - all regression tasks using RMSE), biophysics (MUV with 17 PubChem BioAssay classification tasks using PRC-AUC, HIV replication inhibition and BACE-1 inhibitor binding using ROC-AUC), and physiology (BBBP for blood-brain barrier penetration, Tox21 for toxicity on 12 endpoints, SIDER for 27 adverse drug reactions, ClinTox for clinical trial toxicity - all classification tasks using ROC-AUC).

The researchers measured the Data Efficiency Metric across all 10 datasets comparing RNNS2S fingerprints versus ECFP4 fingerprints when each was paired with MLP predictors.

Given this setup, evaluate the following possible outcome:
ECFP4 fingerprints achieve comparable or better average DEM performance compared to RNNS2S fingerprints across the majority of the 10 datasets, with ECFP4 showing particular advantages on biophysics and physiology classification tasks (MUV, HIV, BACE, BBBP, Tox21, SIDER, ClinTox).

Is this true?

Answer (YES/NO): NO